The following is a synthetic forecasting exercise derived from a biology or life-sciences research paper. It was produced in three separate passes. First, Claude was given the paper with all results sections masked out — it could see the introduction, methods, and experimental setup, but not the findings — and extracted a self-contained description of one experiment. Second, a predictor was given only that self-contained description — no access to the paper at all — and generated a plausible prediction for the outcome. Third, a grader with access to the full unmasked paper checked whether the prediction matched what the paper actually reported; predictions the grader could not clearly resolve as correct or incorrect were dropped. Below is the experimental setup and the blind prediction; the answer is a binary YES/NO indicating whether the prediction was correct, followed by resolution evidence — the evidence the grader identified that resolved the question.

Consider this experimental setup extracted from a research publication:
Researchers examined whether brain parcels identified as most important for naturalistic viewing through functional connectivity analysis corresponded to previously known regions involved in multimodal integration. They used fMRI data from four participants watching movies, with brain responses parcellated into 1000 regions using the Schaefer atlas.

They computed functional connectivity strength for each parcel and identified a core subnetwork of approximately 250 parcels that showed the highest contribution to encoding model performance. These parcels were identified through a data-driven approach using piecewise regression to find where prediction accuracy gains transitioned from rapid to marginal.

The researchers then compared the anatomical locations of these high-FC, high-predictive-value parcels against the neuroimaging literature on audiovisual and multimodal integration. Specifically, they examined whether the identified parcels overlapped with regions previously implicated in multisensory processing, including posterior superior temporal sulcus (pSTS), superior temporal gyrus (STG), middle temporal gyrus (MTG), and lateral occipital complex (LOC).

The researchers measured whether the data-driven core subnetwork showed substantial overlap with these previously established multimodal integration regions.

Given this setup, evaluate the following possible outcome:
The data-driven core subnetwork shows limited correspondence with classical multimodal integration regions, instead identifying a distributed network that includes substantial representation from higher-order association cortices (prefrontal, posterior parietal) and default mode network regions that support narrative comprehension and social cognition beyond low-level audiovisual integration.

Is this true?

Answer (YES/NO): NO